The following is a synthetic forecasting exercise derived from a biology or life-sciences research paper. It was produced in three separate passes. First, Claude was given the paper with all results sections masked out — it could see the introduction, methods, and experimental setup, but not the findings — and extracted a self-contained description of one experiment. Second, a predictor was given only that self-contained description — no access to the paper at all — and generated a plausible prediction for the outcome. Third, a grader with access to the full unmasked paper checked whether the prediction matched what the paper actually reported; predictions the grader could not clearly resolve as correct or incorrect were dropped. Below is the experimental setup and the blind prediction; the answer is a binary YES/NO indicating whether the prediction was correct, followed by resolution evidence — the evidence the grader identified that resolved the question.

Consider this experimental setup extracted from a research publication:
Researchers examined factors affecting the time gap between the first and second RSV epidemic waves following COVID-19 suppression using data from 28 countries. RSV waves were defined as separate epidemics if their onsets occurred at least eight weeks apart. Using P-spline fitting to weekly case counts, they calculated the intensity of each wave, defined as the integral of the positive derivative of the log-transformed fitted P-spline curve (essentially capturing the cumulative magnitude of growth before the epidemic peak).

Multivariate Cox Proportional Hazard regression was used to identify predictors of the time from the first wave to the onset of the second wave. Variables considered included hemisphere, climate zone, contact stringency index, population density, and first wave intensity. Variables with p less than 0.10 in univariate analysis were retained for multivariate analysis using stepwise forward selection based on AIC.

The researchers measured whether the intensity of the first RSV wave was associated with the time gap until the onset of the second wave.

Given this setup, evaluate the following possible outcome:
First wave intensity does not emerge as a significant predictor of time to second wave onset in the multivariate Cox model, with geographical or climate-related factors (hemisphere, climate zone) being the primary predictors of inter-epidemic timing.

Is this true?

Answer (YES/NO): NO